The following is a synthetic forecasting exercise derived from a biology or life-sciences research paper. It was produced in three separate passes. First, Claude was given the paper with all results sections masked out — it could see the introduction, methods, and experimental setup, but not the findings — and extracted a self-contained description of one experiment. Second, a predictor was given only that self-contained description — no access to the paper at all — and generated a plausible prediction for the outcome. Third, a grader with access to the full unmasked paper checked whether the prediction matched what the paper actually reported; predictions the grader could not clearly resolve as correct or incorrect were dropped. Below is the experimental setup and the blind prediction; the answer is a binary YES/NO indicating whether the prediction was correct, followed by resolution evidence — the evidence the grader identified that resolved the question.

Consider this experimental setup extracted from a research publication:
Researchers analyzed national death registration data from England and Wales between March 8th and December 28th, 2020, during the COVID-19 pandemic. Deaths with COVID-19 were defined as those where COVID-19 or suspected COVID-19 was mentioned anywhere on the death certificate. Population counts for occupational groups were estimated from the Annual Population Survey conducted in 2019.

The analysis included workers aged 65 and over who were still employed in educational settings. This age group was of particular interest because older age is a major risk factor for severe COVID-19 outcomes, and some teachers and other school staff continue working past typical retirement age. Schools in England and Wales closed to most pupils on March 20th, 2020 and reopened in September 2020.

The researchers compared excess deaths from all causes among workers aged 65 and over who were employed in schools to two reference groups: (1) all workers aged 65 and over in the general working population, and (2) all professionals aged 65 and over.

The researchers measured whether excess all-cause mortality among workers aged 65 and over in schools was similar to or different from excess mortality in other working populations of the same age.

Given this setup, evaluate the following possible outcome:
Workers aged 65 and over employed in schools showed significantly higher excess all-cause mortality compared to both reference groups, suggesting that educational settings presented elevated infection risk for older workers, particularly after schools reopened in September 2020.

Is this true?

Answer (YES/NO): NO